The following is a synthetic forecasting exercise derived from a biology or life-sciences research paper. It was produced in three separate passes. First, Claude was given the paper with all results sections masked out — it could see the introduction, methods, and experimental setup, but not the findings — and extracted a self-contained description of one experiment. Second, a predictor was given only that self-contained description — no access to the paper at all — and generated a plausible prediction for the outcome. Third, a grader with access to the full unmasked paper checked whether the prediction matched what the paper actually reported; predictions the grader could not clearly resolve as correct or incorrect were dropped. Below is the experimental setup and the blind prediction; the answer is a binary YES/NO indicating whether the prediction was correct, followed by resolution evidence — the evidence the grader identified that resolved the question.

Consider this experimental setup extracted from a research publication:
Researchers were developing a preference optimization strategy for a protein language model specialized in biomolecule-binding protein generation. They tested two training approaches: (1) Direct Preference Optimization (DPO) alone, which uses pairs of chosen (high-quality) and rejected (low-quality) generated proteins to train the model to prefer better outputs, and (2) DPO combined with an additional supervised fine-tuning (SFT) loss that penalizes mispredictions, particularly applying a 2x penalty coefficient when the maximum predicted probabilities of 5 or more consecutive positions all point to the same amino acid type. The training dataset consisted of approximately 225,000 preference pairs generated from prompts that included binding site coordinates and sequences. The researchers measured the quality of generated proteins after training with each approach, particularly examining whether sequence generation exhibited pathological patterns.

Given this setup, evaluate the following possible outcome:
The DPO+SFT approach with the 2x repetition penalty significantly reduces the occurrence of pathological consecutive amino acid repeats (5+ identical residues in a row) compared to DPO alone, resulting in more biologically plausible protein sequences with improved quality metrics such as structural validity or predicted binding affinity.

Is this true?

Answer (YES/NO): YES